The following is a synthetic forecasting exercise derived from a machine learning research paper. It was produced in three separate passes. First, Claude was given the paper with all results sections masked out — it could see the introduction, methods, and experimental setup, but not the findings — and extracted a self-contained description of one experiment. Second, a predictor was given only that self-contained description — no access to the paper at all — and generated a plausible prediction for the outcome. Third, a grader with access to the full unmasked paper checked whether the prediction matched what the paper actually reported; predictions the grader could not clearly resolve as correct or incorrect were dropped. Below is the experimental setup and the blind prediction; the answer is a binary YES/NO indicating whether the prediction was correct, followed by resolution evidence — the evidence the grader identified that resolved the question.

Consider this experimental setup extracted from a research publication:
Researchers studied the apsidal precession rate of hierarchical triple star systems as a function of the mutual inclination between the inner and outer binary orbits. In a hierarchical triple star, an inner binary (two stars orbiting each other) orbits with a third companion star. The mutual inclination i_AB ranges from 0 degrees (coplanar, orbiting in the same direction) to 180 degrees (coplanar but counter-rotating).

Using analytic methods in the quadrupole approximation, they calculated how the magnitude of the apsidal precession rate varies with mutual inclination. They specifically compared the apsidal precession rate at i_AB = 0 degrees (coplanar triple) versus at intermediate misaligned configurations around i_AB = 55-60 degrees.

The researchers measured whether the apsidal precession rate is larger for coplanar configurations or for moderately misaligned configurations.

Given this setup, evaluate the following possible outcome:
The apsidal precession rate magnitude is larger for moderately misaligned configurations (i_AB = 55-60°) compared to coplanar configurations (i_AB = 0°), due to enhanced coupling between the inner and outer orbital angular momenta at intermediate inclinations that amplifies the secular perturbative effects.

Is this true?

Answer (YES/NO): NO